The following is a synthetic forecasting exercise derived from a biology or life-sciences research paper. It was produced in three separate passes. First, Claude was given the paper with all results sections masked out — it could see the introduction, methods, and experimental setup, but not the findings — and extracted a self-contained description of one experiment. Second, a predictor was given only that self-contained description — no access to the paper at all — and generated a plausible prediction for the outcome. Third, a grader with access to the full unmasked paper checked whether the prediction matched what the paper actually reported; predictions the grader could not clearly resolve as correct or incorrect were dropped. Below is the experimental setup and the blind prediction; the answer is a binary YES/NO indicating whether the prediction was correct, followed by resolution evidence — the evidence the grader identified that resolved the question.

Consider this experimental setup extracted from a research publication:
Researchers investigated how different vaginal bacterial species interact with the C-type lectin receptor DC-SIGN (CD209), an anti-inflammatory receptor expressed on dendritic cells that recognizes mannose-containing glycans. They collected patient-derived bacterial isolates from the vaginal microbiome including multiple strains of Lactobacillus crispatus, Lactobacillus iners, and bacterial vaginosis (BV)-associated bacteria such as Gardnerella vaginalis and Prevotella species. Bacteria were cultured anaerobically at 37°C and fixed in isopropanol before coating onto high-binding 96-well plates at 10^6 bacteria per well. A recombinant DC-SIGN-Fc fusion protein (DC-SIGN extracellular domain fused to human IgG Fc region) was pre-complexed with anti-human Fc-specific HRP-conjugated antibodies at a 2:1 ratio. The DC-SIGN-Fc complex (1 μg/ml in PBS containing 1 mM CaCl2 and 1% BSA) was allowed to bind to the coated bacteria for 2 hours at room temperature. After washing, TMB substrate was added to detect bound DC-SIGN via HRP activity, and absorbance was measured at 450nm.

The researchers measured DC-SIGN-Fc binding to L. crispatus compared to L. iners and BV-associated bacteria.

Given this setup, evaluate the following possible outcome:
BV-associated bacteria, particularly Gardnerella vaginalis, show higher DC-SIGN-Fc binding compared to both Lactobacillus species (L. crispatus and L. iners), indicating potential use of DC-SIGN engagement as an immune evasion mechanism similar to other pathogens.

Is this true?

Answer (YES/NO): NO